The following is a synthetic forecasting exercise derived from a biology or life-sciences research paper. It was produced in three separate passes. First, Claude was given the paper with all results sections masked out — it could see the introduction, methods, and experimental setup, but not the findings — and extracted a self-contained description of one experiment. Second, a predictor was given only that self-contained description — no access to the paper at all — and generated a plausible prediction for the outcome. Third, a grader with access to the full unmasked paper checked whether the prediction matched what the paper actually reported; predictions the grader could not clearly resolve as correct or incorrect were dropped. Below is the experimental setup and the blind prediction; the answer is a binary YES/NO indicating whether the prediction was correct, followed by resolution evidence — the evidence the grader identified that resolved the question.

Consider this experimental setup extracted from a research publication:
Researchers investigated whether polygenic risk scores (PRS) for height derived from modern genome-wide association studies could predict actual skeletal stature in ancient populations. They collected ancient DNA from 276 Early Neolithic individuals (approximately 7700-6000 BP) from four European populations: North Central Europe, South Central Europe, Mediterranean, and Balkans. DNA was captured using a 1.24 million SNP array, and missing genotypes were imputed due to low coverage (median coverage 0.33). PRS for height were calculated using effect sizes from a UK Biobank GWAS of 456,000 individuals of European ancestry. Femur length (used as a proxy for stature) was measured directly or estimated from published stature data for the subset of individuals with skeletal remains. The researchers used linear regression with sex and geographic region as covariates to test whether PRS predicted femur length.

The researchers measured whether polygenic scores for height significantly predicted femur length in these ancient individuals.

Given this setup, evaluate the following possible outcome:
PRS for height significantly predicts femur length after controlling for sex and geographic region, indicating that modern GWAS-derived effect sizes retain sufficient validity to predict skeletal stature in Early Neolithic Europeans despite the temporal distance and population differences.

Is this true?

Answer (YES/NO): NO